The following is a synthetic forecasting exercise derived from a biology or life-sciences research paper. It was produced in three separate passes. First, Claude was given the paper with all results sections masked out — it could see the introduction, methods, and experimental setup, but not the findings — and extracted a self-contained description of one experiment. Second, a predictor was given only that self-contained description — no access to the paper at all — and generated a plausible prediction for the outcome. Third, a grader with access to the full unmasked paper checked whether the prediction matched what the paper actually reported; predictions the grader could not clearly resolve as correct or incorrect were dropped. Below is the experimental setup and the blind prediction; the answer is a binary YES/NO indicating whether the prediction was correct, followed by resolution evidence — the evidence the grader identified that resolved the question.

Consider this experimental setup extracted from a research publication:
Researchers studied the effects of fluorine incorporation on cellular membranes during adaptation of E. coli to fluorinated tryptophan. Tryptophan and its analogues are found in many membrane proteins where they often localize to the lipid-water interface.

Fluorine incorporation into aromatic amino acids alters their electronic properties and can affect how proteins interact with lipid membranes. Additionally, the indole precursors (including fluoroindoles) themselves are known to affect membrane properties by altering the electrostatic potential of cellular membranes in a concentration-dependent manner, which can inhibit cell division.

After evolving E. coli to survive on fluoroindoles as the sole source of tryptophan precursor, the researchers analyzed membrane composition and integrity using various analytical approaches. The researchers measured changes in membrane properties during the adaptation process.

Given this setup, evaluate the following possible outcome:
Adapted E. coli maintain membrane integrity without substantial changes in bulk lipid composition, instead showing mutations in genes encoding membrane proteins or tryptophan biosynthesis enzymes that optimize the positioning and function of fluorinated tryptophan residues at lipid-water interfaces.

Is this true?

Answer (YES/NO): NO